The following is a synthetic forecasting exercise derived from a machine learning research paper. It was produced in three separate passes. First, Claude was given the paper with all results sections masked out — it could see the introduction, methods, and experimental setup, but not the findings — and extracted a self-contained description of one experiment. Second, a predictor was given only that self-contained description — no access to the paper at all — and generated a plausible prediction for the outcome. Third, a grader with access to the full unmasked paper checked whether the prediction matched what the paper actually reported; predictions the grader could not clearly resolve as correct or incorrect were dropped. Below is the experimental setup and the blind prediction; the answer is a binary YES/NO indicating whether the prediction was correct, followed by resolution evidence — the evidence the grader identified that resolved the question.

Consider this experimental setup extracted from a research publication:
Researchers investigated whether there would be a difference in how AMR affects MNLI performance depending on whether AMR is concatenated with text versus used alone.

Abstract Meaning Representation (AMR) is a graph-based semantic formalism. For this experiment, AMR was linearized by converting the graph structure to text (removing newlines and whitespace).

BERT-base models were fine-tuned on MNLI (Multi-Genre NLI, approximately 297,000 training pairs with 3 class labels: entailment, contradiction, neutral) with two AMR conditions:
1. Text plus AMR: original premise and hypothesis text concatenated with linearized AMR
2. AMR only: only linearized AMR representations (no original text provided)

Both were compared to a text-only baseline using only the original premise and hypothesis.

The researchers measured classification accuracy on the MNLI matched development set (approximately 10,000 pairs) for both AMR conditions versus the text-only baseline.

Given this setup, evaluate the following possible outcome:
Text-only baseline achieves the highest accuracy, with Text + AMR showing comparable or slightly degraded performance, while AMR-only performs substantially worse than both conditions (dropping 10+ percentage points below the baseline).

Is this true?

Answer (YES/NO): YES